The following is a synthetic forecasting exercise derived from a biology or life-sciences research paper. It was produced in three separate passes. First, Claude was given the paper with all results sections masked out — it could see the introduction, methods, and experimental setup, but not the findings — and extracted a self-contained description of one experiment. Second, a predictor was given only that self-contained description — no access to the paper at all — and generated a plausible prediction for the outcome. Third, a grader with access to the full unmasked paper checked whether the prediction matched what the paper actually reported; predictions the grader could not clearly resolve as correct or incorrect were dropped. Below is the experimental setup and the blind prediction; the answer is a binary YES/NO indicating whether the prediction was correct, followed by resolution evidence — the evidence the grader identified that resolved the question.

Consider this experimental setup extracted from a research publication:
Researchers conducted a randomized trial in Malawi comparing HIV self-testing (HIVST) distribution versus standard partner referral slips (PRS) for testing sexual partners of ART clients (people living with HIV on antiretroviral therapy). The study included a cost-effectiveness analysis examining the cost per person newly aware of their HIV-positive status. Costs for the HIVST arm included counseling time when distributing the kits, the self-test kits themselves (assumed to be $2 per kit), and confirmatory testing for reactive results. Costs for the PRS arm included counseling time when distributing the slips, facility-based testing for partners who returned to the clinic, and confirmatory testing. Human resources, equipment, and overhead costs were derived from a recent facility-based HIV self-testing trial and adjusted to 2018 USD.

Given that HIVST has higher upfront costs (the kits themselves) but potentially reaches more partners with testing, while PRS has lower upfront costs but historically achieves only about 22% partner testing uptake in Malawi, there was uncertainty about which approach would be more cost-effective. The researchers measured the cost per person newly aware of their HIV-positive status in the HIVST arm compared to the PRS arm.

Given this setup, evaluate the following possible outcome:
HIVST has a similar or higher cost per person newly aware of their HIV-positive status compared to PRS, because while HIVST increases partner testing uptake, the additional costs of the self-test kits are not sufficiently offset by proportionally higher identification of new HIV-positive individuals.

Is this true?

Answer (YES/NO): NO